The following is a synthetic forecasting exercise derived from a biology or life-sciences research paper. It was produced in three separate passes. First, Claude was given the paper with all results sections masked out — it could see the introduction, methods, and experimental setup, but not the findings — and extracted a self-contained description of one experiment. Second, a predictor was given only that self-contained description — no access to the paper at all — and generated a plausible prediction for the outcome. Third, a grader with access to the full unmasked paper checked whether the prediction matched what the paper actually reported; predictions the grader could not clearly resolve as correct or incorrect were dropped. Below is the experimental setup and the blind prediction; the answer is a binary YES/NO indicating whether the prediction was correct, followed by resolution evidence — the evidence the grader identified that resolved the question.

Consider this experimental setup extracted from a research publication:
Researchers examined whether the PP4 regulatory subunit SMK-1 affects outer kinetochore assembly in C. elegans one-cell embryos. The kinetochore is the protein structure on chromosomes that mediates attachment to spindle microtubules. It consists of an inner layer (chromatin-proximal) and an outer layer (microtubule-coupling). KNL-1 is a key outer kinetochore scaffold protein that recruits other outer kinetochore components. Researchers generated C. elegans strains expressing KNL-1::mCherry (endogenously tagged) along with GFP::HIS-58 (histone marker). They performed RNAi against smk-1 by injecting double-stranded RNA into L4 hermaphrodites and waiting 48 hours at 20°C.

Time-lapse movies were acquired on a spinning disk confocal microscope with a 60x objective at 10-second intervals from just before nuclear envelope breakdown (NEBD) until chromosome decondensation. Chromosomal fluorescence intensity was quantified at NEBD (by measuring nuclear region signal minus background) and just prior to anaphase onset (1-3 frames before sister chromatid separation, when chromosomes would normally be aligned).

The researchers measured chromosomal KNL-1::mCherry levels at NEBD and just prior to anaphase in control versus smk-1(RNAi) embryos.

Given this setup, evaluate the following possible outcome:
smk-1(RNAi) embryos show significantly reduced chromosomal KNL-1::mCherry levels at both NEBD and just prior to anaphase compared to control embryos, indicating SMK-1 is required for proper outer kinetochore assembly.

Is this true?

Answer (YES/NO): NO